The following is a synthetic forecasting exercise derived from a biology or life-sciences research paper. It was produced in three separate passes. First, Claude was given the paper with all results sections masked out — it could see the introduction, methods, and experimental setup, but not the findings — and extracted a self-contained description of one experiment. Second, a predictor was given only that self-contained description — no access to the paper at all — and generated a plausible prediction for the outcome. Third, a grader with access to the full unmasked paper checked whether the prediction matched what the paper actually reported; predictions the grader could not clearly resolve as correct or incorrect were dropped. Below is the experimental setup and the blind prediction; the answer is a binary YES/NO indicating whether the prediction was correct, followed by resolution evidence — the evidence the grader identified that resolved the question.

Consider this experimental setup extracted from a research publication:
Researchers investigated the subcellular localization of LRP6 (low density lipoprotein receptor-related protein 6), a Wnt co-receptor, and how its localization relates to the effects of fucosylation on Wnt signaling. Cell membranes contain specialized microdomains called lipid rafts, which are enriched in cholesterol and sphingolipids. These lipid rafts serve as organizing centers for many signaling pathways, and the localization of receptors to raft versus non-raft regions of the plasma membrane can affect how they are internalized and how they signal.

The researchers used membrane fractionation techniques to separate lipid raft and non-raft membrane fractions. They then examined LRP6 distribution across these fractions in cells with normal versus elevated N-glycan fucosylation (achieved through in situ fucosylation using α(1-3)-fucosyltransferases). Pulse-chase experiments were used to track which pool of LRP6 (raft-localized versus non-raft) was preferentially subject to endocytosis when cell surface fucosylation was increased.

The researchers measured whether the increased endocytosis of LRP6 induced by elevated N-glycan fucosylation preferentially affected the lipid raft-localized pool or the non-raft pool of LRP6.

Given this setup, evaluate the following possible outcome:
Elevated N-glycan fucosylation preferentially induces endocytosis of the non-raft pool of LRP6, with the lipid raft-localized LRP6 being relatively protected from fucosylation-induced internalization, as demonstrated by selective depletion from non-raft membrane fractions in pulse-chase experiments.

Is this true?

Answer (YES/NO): NO